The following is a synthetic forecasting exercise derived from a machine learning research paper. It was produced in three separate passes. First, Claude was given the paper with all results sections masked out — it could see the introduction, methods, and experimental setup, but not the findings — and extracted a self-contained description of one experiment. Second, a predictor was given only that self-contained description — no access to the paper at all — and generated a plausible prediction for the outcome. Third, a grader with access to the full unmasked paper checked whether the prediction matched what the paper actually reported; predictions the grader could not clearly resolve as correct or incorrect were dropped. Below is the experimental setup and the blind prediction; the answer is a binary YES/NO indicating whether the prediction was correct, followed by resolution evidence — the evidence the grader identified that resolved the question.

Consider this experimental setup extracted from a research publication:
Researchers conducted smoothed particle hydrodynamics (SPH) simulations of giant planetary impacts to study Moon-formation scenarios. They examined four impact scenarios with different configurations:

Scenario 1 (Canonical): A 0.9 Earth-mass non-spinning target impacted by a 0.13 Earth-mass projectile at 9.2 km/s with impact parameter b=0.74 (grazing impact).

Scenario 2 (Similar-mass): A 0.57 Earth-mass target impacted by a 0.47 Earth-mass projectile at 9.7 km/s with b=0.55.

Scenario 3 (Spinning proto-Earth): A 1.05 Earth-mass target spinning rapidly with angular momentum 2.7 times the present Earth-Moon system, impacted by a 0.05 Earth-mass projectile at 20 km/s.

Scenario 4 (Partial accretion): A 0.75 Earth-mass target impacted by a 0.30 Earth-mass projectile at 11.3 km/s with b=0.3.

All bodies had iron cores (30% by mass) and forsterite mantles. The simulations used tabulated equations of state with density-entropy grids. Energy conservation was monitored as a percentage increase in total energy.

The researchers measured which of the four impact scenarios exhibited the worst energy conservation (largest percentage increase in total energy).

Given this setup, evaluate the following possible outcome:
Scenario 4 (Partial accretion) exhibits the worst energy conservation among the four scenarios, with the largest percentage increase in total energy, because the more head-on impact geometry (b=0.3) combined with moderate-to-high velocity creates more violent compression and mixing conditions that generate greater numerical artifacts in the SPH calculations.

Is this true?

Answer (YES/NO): NO